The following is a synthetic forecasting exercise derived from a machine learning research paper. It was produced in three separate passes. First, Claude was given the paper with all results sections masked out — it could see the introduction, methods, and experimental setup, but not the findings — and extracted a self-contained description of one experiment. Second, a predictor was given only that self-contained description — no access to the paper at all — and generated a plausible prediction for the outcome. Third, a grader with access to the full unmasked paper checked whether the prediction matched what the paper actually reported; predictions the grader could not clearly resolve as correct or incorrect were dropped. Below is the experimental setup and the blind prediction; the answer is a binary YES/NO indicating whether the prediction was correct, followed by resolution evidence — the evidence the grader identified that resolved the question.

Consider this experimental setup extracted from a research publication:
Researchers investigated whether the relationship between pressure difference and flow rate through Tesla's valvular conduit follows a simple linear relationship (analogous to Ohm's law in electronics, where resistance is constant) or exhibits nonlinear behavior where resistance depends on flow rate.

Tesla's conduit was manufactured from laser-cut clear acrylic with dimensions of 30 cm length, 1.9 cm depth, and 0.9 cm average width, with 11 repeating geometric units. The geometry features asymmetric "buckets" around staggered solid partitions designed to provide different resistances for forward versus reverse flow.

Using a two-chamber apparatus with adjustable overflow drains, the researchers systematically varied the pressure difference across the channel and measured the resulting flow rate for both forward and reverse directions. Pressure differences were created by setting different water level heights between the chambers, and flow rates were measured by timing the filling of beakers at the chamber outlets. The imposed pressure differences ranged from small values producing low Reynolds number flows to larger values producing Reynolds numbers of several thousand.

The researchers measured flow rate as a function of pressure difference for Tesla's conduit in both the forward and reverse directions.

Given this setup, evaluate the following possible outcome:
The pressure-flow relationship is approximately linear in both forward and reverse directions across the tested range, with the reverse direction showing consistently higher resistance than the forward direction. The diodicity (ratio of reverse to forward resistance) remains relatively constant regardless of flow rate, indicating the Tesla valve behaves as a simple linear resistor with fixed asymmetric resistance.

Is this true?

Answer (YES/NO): NO